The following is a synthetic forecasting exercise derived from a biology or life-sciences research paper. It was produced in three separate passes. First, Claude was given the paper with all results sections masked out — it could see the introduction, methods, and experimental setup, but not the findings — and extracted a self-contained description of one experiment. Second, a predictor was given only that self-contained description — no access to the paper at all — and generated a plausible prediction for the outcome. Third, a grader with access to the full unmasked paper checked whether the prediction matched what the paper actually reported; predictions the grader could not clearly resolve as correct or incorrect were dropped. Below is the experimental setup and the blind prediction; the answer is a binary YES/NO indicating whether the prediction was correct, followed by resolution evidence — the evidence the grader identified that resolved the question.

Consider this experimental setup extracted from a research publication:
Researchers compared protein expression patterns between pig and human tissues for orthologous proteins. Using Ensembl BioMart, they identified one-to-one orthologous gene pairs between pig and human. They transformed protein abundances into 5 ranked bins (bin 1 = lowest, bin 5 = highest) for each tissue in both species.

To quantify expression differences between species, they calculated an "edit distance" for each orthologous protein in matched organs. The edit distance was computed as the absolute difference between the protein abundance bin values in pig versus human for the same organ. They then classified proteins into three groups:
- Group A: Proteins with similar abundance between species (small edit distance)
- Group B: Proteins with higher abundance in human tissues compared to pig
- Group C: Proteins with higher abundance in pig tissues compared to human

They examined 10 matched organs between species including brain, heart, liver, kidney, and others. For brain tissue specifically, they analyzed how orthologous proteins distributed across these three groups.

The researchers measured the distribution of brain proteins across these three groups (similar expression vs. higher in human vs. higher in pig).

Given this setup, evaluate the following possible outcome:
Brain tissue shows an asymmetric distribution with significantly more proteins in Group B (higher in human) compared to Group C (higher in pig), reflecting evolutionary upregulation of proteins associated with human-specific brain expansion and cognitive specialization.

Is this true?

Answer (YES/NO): NO